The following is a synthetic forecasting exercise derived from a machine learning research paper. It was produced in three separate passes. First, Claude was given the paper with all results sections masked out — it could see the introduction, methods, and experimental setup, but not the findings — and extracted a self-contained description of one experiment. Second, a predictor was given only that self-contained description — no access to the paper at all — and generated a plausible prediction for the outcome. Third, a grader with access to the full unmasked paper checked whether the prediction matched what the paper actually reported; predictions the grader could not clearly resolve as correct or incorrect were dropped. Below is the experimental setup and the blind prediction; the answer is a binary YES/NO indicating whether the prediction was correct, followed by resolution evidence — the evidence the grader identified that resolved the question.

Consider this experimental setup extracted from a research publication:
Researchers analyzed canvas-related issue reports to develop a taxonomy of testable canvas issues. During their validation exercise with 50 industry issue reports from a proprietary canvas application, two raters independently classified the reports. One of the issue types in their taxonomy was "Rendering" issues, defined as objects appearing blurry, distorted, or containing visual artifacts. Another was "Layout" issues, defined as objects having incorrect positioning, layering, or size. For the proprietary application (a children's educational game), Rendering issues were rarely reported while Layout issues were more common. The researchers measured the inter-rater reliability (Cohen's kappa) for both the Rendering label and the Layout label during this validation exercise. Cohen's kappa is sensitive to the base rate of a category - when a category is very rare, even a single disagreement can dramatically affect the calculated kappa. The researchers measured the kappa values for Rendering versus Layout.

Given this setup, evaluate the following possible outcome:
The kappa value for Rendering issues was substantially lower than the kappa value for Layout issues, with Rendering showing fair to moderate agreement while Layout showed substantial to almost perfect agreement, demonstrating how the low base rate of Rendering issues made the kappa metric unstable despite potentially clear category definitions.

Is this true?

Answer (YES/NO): NO